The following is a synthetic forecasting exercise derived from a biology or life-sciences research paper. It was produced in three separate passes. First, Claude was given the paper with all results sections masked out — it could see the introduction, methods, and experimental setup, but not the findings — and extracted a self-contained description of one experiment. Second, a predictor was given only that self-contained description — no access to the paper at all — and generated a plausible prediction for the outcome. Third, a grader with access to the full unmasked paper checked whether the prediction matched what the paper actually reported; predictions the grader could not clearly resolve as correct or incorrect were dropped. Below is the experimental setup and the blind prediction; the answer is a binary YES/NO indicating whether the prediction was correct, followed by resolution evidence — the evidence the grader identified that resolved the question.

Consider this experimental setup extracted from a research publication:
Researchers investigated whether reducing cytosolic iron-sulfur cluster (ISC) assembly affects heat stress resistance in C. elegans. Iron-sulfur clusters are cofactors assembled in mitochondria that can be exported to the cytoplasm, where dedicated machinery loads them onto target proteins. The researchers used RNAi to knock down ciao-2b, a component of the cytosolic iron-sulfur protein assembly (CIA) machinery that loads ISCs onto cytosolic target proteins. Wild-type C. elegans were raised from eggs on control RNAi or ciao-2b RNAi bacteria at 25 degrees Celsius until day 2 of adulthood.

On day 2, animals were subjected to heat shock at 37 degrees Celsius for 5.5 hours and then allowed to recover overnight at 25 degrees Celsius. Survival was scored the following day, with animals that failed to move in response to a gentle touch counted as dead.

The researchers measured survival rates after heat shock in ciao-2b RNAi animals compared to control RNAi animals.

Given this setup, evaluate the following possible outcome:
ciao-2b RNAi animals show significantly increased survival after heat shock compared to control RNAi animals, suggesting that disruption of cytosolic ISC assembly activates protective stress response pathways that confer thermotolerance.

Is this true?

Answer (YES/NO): YES